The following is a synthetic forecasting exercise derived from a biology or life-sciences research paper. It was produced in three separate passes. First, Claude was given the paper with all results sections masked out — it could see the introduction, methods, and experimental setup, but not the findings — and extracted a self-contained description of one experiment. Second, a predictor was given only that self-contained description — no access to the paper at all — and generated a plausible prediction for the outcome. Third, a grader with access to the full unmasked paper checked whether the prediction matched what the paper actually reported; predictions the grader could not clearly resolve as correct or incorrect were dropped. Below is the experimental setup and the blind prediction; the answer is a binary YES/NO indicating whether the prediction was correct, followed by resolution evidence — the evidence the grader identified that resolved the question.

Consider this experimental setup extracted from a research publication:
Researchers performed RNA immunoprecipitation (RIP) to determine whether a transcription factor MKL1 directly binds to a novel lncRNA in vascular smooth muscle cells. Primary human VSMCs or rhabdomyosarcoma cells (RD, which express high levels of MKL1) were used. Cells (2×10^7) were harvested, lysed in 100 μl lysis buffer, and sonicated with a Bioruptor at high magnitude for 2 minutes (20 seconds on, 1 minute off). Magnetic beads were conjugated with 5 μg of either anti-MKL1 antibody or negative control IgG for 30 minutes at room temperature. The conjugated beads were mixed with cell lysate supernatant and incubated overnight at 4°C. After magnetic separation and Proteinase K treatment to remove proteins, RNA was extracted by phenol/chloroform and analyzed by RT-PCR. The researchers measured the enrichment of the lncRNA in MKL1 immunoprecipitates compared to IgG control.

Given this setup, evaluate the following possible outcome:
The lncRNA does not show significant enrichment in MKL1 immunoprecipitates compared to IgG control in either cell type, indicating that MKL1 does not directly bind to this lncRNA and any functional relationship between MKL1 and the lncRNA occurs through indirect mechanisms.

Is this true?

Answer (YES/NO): NO